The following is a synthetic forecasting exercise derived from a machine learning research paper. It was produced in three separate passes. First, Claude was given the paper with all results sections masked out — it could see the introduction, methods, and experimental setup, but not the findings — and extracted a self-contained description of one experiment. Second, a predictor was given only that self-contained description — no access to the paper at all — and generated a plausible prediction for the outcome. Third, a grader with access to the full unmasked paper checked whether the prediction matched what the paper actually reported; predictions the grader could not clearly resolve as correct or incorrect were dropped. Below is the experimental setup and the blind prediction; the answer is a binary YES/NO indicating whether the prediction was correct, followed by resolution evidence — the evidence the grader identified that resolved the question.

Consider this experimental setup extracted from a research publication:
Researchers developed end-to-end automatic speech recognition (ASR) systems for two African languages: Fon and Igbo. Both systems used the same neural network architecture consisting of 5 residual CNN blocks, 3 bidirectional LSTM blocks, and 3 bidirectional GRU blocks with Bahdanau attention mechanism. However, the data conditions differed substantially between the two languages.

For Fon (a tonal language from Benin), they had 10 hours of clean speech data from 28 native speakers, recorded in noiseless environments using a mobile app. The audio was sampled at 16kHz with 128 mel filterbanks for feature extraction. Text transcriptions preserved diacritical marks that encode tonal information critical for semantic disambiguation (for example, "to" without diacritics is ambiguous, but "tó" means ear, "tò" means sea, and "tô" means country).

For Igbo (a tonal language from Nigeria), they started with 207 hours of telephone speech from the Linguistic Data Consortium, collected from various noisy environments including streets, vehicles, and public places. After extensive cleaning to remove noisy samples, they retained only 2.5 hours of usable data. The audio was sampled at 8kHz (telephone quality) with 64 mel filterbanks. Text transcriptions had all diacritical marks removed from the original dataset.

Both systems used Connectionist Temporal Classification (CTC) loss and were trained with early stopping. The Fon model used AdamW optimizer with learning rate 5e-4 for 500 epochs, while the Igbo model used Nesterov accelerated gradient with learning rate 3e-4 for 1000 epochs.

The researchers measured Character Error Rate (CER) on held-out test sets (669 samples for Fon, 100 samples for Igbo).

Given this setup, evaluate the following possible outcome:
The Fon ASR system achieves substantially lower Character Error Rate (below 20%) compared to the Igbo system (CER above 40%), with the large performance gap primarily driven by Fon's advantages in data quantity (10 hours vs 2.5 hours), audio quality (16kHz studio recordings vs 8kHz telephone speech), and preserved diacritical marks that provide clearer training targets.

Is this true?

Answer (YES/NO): NO